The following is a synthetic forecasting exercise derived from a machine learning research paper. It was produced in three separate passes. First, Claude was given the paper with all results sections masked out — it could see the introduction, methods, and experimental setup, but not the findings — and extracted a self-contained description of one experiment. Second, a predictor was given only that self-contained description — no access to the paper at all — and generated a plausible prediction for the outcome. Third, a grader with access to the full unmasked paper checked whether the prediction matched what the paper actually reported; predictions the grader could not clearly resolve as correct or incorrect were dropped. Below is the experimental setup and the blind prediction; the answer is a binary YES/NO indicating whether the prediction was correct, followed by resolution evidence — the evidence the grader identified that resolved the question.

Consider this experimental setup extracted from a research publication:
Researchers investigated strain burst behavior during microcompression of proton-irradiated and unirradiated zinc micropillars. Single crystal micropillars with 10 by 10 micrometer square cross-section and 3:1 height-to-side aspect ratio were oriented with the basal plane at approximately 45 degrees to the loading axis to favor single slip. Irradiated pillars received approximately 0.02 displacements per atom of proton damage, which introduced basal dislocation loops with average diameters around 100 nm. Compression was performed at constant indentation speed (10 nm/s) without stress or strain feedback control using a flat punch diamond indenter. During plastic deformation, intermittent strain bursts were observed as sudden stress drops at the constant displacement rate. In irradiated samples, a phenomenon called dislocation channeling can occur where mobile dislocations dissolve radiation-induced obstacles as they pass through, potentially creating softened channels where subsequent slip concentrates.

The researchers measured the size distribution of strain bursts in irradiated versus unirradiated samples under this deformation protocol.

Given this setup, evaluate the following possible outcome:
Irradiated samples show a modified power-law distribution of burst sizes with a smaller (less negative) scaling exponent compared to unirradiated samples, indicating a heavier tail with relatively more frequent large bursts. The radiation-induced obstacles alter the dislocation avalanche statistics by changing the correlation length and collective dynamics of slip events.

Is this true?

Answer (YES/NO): NO